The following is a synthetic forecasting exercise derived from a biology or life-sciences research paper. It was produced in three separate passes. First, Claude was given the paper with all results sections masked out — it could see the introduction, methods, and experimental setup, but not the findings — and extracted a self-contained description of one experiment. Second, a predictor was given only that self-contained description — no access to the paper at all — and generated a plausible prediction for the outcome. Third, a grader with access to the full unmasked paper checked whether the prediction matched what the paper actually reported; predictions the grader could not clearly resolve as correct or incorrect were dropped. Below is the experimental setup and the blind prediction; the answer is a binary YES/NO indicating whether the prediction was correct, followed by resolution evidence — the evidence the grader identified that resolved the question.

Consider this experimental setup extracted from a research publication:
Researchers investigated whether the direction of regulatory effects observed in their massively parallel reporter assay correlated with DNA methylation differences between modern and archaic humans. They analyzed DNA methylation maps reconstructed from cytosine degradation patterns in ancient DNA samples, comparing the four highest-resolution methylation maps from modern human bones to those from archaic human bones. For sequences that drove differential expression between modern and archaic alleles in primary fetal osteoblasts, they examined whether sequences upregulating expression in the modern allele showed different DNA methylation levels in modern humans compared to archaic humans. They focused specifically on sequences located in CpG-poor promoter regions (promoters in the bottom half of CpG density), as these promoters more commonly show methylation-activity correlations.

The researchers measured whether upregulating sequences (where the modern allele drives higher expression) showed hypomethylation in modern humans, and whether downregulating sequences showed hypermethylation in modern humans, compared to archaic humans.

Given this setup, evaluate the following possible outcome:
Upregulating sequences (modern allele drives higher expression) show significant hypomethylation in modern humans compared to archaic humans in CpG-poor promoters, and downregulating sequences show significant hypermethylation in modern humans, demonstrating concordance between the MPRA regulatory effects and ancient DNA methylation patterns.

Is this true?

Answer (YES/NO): YES